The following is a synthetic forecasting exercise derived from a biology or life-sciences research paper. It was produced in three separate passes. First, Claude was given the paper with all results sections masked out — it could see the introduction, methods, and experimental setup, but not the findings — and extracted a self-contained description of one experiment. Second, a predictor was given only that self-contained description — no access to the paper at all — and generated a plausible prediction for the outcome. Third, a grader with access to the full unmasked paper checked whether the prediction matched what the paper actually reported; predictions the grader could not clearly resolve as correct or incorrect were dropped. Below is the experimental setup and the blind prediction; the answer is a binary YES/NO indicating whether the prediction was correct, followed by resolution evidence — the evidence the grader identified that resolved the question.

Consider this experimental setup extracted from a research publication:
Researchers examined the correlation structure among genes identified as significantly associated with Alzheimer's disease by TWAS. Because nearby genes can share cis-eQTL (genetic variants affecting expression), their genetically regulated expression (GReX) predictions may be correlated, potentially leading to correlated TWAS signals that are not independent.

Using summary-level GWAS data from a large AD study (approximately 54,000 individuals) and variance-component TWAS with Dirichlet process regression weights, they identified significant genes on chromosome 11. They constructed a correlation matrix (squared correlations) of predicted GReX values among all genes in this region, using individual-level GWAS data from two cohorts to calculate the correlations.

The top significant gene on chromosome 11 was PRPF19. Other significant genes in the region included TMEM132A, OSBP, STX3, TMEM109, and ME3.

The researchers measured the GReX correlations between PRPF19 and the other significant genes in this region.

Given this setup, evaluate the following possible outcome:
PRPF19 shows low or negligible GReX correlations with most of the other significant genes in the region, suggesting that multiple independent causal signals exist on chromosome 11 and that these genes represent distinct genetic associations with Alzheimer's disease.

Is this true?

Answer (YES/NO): NO